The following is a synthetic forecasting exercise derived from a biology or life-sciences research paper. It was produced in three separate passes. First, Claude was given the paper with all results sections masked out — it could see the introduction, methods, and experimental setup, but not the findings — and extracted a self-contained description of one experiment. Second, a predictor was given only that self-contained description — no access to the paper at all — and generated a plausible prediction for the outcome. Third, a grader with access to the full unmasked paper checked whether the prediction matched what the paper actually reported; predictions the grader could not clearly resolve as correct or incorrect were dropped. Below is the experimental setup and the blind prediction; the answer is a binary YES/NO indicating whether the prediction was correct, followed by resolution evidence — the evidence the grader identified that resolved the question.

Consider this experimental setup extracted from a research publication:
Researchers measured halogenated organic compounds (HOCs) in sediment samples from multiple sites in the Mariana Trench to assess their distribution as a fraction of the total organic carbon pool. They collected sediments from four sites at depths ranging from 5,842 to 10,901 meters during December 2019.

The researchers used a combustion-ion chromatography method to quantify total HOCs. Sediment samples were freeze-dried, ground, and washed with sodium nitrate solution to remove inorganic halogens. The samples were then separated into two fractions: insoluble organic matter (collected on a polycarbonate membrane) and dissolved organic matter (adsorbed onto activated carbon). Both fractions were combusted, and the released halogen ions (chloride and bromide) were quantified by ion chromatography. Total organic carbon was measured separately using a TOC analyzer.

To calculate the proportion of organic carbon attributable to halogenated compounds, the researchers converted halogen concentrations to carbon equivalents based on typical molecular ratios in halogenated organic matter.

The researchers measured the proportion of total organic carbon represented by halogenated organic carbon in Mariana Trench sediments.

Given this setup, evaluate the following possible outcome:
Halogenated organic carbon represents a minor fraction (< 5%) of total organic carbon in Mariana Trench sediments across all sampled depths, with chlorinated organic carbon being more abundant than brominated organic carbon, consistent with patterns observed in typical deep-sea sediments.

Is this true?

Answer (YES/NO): NO